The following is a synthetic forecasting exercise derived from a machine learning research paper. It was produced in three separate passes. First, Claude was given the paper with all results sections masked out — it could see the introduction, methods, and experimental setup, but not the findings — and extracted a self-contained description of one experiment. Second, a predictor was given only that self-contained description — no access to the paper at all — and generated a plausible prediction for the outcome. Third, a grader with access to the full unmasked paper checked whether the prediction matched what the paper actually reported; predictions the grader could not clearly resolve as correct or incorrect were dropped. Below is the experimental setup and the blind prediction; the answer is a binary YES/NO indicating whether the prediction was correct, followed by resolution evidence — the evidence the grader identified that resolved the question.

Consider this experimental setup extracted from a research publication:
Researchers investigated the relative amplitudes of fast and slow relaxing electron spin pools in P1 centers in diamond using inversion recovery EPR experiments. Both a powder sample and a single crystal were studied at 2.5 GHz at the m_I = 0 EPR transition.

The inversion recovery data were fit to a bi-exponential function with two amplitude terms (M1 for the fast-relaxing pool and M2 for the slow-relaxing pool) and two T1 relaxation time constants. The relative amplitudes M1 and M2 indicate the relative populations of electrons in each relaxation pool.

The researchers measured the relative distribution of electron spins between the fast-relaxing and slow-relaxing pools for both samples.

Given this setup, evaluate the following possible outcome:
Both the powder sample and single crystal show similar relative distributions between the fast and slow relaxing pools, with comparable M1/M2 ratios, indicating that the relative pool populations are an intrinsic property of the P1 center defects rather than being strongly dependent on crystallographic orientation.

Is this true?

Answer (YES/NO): NO